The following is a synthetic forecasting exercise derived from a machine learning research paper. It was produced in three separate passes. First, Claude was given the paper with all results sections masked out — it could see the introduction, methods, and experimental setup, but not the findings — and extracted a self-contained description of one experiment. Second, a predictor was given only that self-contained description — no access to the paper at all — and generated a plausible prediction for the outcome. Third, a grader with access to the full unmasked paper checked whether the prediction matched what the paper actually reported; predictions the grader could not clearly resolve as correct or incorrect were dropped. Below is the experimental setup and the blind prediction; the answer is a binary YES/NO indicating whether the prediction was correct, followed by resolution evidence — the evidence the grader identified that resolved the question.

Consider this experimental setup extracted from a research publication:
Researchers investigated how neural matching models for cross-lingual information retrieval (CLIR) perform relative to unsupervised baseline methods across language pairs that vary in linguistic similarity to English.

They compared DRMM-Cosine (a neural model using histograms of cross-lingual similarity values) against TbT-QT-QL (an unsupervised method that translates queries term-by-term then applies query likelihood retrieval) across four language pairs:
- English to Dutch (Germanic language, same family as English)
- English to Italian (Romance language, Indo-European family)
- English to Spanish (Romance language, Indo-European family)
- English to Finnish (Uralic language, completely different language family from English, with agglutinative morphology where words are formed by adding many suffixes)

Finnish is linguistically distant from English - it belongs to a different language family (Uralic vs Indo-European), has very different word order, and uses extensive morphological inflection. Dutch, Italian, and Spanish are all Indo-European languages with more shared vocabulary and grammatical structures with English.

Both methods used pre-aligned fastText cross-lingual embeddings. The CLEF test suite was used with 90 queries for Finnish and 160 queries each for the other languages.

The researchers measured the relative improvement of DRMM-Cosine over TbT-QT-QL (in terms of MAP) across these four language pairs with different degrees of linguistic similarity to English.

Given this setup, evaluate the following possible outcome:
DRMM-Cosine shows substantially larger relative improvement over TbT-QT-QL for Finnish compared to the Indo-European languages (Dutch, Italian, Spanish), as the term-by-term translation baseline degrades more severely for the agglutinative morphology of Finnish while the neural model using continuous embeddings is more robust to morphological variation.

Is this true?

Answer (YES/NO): YES